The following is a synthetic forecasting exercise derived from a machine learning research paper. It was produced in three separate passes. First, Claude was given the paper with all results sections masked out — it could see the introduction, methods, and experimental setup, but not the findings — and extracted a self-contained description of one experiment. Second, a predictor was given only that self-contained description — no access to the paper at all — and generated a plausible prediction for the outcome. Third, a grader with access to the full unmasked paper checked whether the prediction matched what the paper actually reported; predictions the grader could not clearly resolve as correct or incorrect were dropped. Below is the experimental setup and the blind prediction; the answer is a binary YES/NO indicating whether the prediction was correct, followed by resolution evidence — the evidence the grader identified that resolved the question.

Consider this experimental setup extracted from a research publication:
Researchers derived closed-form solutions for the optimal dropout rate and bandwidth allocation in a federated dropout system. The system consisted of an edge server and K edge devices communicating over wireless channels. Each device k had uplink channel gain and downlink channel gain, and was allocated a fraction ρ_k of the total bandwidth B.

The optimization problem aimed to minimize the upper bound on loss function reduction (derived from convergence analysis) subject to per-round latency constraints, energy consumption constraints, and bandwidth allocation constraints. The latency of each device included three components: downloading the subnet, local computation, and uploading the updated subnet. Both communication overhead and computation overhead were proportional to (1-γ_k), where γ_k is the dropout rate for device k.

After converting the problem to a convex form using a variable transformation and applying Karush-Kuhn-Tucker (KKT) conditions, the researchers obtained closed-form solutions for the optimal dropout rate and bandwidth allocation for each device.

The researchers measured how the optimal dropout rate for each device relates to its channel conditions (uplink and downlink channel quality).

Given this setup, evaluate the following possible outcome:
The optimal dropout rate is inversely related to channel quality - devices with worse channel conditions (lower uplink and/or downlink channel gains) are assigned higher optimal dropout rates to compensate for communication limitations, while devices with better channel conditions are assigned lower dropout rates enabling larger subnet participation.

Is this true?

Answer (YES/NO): YES